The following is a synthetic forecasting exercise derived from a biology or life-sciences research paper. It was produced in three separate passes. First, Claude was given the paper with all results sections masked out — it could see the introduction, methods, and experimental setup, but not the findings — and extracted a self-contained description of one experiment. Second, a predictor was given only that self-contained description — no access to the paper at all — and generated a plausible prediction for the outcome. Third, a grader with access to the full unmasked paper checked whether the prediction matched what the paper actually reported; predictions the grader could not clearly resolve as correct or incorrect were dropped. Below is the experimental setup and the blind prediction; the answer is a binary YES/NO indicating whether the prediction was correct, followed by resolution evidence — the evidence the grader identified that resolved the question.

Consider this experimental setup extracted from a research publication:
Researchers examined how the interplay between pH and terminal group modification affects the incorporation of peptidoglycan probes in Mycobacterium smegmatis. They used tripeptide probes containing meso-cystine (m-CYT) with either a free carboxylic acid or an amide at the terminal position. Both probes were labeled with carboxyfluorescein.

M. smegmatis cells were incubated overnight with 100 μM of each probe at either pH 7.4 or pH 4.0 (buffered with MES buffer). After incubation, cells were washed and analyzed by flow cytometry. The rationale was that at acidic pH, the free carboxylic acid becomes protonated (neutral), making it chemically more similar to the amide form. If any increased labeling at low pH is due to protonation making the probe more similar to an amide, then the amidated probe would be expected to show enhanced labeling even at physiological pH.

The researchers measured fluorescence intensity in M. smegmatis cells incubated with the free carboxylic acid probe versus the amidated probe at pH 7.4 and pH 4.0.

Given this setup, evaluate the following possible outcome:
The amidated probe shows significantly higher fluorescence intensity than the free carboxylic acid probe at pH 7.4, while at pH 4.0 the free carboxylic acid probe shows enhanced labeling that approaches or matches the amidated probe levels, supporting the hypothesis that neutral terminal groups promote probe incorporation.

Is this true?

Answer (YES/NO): NO